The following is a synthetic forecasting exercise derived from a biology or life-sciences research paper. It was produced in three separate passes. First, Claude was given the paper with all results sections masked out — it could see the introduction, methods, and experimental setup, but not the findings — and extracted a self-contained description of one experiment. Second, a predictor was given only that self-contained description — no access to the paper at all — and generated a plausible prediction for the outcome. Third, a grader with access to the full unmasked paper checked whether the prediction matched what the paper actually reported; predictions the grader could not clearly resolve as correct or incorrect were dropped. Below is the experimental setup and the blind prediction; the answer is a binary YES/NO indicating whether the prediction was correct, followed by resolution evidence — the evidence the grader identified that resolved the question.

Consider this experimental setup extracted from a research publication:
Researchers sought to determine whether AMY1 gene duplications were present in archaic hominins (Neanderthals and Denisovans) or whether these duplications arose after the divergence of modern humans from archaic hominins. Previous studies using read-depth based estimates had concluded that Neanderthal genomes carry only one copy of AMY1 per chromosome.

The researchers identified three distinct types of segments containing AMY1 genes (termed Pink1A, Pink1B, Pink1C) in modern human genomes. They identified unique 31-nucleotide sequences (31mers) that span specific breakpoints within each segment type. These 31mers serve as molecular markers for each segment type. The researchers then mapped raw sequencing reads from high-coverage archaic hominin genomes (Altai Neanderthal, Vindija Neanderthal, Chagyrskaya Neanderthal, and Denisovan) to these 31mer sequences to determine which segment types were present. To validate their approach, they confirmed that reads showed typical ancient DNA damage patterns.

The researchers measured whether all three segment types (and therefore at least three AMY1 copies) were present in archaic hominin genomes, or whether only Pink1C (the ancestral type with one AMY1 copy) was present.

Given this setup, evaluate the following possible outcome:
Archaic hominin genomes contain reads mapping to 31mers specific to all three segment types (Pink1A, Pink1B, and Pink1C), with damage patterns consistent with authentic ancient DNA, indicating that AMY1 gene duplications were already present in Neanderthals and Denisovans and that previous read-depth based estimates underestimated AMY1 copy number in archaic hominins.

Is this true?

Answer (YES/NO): YES